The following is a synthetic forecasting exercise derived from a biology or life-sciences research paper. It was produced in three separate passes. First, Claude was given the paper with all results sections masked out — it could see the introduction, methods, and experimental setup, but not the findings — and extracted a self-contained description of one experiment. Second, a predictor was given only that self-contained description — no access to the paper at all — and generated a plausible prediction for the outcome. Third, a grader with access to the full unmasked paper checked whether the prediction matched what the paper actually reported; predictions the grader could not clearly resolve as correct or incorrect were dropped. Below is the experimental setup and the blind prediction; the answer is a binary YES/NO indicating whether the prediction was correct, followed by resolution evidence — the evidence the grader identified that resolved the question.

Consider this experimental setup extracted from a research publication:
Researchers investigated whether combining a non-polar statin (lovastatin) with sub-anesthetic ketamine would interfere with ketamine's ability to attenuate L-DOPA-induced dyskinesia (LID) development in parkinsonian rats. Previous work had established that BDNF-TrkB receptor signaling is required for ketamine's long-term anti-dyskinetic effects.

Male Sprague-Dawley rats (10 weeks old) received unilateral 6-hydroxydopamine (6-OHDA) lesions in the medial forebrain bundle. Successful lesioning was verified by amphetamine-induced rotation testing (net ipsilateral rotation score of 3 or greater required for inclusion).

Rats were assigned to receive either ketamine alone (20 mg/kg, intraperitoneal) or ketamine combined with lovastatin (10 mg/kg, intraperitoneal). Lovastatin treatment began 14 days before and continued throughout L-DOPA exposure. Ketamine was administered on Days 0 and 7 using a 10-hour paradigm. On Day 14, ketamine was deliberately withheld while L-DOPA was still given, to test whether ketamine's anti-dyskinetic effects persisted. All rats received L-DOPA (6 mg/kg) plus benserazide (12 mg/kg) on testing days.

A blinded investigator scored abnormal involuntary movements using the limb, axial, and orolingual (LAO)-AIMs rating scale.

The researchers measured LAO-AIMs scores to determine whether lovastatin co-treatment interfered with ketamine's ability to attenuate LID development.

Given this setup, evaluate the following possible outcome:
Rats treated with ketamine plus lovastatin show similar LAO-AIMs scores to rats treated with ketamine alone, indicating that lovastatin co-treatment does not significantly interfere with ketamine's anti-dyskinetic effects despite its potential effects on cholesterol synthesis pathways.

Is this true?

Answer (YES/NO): NO